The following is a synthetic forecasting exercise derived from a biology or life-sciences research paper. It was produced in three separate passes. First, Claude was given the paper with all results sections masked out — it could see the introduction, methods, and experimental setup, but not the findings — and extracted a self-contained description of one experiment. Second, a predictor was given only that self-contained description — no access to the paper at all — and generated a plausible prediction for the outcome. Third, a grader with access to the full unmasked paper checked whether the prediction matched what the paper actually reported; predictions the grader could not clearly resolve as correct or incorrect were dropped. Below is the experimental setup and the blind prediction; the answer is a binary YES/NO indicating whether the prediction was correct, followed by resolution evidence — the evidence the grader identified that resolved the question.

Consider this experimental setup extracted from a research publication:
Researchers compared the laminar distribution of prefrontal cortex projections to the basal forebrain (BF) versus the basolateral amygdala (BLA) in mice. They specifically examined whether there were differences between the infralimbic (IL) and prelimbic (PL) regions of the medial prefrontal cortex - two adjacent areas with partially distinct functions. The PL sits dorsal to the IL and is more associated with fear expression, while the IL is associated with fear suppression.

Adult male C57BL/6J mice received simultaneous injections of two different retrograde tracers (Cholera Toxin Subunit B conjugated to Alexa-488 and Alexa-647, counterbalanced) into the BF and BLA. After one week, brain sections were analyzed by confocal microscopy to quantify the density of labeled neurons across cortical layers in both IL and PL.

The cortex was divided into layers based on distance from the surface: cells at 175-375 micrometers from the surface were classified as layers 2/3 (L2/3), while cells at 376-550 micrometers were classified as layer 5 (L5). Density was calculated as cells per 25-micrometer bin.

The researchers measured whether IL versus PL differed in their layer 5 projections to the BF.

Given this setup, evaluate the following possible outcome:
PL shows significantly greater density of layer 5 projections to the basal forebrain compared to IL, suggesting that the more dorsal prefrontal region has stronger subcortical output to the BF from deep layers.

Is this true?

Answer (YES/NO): NO